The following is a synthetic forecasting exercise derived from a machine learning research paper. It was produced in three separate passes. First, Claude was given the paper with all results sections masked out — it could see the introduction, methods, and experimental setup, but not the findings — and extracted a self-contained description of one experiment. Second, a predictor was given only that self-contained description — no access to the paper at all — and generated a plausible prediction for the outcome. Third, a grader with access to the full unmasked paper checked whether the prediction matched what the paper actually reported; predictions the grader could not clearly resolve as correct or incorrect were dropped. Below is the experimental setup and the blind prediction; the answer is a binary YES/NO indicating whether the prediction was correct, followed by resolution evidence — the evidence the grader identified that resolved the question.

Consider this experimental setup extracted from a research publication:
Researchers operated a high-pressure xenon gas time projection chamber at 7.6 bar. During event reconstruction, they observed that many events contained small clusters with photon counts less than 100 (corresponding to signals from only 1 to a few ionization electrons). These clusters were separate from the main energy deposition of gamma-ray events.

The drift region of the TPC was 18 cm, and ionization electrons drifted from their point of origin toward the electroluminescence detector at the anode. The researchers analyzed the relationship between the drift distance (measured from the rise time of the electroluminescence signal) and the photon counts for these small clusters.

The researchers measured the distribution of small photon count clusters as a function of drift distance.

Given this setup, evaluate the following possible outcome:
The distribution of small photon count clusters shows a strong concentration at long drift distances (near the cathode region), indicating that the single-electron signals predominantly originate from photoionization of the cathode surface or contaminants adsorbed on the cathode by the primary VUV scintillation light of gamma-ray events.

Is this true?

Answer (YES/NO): NO